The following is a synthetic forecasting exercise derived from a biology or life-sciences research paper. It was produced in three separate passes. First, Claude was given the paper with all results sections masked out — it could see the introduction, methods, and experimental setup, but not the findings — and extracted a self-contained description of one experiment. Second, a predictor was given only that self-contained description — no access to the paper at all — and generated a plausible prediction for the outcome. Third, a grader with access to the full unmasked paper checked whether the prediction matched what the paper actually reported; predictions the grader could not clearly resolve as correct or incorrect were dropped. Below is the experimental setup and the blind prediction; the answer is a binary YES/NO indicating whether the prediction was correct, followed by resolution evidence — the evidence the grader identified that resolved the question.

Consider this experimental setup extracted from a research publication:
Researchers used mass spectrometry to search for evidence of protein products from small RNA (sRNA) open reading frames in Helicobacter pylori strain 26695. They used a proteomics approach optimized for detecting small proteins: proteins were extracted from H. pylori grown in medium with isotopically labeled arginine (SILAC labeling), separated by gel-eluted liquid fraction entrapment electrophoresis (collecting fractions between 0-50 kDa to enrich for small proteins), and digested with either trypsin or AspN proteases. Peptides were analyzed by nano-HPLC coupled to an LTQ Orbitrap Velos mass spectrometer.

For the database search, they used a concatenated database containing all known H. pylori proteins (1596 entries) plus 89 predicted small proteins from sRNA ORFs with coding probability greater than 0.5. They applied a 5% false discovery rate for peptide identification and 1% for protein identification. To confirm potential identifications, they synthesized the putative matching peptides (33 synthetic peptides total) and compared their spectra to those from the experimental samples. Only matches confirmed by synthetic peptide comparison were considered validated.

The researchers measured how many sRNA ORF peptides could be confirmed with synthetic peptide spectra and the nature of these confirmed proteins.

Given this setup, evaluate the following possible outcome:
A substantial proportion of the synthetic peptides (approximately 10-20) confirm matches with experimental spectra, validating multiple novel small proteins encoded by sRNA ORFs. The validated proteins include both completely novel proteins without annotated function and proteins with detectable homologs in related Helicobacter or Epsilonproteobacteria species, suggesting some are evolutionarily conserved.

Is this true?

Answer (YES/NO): NO